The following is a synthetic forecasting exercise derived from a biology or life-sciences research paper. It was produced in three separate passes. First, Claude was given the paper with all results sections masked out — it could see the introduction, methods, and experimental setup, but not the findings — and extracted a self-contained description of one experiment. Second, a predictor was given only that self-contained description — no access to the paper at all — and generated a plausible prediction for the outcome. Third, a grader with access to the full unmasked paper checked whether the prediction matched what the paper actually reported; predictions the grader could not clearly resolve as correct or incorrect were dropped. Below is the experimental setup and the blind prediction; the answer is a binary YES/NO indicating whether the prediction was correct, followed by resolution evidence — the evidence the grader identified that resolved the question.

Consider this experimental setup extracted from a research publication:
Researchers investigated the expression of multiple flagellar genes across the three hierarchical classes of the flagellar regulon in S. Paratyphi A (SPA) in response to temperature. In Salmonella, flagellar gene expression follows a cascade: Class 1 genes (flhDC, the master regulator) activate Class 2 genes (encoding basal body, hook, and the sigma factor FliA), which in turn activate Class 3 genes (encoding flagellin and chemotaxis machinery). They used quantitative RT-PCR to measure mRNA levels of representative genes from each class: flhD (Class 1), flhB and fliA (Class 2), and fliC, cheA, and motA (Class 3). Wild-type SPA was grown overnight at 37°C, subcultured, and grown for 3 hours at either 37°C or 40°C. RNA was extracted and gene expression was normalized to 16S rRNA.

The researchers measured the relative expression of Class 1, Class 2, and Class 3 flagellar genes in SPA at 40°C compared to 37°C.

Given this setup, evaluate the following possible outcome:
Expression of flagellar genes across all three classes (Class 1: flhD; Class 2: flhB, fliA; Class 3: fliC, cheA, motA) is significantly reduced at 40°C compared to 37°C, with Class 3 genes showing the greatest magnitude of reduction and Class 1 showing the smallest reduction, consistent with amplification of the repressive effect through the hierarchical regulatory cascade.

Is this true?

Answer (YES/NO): NO